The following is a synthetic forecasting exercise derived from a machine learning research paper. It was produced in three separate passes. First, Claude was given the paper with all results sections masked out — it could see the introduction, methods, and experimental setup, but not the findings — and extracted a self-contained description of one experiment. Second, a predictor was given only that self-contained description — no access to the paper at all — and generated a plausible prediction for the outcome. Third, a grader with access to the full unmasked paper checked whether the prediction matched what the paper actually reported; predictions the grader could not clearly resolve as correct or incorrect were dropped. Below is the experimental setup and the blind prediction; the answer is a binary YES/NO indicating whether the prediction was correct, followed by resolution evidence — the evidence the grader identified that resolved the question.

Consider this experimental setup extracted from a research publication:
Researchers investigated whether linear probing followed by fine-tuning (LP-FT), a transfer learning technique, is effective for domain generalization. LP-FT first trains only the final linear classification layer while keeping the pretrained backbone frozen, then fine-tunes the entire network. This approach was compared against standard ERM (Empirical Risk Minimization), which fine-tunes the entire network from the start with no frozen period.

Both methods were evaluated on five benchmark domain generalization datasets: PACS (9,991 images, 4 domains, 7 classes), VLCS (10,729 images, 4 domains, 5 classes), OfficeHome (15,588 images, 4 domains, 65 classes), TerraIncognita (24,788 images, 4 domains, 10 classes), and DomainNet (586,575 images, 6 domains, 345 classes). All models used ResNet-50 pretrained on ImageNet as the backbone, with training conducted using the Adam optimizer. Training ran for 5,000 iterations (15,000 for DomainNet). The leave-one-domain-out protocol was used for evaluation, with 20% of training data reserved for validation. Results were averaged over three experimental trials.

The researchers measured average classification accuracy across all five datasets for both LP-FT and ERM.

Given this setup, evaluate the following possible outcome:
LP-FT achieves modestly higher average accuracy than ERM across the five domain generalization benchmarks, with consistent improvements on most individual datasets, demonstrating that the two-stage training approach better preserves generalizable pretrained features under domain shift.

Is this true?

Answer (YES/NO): NO